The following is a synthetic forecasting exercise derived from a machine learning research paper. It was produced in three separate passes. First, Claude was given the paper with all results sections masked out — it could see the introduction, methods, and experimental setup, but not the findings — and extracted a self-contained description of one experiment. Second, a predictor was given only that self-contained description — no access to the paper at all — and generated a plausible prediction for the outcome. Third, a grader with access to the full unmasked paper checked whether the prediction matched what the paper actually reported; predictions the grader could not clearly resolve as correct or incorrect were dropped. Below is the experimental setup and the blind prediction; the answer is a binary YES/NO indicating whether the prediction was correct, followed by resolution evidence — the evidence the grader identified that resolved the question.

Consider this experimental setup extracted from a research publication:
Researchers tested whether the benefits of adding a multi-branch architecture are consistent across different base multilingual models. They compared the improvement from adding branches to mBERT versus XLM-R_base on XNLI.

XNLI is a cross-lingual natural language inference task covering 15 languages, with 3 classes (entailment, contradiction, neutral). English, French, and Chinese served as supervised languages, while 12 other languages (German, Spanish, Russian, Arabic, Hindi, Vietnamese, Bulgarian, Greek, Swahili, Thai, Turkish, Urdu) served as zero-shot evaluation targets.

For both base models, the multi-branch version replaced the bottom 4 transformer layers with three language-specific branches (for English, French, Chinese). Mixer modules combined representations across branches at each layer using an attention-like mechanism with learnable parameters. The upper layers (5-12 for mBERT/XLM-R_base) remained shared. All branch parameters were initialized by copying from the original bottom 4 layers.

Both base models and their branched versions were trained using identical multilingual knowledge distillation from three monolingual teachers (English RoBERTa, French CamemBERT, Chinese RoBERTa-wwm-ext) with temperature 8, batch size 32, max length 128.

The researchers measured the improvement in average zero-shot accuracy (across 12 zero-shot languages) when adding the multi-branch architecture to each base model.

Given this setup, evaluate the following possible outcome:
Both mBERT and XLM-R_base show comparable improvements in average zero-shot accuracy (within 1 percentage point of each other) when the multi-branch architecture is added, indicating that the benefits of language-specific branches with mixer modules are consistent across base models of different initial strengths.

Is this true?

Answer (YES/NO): YES